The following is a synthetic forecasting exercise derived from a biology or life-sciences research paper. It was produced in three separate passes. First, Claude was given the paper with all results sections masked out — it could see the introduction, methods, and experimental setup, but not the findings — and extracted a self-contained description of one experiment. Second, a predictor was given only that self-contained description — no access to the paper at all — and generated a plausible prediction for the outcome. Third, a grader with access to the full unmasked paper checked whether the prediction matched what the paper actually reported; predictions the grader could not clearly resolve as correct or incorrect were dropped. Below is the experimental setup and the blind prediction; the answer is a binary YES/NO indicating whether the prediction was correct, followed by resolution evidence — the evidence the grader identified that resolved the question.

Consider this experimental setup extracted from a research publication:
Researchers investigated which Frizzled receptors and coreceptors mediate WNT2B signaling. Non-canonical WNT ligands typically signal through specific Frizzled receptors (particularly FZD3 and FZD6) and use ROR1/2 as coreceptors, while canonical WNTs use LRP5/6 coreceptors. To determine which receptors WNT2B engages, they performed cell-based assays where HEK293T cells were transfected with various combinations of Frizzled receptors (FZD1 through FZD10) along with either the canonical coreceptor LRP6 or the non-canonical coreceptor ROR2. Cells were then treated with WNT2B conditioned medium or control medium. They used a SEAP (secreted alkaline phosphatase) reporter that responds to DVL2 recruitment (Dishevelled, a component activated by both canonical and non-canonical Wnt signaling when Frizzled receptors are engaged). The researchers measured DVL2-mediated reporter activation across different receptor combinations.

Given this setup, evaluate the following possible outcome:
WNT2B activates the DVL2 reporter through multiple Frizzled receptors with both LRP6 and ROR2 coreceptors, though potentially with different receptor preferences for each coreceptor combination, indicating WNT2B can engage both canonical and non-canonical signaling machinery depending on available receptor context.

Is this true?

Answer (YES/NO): NO